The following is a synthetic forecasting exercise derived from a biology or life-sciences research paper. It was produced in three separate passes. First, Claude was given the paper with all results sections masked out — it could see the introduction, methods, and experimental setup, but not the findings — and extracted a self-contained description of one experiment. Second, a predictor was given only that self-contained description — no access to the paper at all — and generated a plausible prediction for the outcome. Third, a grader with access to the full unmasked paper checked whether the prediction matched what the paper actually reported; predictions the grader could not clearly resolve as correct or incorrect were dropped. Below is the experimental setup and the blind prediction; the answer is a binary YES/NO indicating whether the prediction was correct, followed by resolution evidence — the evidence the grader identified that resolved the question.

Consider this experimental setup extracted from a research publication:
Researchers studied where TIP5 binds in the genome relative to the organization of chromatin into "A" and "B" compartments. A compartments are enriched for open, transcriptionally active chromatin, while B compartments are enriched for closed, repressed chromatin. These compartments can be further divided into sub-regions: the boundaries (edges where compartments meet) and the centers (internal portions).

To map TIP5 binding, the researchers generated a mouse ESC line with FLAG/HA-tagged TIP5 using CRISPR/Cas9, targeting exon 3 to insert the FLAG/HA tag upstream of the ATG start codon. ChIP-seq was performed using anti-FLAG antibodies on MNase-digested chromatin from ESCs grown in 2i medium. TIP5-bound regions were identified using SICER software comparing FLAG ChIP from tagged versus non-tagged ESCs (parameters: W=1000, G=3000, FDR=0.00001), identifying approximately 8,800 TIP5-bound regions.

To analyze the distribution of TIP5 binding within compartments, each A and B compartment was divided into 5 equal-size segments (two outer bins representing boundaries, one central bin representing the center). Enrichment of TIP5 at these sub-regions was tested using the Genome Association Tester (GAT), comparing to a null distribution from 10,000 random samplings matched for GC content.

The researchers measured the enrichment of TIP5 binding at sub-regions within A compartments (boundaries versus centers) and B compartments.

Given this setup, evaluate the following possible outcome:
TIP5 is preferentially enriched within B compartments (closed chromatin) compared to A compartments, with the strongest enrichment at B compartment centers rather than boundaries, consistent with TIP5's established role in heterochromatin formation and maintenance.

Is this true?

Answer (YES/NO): NO